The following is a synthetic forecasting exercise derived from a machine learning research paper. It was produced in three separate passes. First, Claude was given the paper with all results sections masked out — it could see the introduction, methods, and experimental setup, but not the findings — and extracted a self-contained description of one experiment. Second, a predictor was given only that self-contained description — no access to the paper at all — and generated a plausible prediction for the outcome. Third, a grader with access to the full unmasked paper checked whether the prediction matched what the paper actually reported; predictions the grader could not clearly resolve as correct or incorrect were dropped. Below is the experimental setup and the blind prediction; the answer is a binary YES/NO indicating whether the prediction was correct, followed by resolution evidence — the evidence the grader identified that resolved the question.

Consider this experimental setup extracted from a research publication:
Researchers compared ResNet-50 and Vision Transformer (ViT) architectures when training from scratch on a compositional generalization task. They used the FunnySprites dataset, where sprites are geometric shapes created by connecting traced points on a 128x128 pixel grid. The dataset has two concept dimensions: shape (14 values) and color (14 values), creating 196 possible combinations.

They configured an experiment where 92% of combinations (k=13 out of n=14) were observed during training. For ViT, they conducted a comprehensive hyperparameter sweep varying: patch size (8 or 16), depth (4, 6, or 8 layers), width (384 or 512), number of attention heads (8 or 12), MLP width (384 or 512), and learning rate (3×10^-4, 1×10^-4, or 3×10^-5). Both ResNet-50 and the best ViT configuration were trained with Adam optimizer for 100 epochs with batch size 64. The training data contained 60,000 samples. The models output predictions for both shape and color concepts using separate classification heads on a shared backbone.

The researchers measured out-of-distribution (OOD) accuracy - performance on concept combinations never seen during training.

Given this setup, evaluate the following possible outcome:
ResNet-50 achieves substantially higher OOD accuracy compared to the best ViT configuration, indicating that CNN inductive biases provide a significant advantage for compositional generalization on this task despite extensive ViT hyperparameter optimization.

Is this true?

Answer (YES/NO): YES